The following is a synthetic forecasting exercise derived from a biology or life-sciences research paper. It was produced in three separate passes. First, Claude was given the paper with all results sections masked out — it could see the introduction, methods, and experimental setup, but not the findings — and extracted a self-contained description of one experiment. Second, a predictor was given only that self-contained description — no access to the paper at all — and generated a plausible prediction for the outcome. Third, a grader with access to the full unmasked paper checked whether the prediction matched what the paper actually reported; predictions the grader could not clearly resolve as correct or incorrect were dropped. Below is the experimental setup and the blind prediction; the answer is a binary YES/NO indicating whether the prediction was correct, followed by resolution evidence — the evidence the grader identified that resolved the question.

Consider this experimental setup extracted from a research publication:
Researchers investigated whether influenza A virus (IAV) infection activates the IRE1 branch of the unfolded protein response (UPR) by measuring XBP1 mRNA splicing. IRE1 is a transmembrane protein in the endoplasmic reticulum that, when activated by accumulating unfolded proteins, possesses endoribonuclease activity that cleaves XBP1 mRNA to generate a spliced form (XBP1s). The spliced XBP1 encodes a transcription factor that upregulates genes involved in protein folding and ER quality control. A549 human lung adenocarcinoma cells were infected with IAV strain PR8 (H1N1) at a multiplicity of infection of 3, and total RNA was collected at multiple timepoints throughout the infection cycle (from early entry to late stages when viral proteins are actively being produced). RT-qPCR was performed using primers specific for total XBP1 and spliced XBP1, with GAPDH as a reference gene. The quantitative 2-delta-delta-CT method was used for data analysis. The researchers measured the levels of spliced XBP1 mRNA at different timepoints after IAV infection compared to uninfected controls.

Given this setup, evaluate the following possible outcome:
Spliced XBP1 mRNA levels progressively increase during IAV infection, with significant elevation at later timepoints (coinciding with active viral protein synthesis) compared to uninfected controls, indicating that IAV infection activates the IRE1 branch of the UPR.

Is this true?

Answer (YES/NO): YES